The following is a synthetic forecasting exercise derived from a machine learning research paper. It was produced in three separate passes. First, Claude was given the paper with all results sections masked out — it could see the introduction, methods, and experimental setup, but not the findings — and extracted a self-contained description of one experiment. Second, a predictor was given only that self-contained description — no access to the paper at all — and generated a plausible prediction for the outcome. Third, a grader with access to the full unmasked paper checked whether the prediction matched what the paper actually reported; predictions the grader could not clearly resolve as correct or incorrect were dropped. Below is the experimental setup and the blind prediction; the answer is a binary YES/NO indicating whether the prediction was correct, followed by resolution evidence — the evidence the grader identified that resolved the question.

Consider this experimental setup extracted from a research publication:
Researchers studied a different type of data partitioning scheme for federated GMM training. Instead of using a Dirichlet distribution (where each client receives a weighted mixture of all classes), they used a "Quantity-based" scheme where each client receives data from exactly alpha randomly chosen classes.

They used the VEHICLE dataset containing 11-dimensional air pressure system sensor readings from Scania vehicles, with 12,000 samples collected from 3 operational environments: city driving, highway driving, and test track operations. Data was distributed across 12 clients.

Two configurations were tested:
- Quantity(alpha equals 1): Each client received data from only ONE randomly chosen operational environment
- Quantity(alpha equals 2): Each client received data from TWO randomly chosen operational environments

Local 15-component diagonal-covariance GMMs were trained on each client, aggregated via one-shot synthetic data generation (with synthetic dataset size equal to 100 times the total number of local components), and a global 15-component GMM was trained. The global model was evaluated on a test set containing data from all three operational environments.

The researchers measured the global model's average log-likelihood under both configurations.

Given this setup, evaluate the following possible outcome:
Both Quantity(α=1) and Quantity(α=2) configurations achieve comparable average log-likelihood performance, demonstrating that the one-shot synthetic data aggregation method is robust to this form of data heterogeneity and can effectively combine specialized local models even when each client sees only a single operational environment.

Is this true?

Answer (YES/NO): YES